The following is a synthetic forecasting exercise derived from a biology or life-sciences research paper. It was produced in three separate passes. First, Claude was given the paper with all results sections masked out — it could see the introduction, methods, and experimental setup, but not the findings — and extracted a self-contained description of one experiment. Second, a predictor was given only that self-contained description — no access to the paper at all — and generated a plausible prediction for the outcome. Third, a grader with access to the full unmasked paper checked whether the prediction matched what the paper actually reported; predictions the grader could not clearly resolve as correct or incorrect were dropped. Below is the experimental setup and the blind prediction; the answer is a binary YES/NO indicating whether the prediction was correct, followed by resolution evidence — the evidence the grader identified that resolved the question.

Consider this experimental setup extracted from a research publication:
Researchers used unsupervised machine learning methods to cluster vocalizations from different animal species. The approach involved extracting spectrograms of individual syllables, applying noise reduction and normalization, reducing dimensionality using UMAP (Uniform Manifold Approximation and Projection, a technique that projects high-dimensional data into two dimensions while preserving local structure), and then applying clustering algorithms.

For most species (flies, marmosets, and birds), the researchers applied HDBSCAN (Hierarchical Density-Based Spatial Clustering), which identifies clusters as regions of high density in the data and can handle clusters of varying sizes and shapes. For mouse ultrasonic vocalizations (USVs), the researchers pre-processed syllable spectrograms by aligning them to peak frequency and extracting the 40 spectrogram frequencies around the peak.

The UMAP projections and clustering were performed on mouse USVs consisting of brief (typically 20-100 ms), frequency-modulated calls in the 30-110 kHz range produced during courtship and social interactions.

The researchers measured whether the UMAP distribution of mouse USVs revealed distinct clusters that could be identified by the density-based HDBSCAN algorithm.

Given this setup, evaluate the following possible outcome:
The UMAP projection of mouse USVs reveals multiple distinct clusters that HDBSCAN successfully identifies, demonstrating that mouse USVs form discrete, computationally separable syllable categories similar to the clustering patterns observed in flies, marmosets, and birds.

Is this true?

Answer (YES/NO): NO